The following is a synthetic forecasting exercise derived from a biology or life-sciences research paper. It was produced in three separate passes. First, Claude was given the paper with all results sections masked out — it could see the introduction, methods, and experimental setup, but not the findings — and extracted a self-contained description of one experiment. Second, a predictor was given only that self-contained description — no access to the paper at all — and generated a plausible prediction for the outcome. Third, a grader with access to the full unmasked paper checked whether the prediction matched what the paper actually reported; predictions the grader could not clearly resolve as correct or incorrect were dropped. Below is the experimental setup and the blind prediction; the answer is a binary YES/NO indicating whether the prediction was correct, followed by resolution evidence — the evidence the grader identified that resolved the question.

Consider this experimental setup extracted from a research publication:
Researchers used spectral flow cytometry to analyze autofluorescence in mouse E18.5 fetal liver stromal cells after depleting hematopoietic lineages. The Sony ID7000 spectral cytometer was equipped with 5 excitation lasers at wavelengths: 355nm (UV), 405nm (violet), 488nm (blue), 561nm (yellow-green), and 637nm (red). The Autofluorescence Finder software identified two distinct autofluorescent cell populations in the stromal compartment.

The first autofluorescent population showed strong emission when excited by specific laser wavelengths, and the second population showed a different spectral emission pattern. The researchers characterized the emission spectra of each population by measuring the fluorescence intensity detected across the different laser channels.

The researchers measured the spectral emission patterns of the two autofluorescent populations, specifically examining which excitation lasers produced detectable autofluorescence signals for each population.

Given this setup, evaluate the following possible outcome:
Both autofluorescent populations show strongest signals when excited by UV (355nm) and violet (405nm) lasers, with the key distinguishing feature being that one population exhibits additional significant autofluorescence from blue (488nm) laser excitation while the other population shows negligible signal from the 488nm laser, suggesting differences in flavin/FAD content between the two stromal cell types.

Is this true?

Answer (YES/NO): NO